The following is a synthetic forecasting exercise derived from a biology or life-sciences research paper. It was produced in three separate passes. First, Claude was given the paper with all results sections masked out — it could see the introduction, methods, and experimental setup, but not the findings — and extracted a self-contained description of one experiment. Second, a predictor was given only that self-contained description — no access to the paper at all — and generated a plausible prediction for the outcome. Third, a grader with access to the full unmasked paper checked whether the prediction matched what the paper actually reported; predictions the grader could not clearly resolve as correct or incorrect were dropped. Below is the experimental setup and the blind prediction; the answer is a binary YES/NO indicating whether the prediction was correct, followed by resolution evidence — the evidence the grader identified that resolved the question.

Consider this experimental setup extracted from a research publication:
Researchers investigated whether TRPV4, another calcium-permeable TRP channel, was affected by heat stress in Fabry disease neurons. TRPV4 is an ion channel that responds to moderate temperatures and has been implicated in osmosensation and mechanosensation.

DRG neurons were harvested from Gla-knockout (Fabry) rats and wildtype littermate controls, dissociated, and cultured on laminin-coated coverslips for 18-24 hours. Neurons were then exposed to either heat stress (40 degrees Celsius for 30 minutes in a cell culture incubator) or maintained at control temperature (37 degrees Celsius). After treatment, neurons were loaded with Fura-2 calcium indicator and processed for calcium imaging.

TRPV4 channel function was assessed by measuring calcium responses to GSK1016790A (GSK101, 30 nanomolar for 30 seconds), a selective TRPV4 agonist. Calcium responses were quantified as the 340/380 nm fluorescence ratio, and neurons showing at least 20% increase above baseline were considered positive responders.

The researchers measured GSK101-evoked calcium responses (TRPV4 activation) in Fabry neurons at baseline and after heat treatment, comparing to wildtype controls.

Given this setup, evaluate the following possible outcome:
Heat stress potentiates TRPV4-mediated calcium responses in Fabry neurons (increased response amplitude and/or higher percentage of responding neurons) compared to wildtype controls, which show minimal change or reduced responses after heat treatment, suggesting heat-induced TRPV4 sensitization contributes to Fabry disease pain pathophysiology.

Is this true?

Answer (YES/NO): NO